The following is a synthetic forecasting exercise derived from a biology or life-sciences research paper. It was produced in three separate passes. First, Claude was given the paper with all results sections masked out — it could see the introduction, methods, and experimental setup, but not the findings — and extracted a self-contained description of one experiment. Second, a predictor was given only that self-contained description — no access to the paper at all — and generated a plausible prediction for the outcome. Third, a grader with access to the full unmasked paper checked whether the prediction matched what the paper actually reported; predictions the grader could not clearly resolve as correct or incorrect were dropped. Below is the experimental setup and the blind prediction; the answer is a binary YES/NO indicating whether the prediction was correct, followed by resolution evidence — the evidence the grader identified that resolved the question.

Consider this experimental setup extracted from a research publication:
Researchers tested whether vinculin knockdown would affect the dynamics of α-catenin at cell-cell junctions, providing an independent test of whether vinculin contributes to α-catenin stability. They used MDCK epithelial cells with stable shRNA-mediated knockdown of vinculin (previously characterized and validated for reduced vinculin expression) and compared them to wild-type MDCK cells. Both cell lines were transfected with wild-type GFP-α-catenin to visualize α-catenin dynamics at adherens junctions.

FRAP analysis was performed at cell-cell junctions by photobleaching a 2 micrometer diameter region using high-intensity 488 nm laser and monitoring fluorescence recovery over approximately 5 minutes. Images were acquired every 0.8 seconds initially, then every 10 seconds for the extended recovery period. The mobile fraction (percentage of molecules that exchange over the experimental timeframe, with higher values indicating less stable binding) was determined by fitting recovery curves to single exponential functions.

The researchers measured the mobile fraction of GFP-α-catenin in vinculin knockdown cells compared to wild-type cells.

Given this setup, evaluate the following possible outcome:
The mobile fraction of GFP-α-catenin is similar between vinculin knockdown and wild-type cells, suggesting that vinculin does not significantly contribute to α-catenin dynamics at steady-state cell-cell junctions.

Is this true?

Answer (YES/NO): NO